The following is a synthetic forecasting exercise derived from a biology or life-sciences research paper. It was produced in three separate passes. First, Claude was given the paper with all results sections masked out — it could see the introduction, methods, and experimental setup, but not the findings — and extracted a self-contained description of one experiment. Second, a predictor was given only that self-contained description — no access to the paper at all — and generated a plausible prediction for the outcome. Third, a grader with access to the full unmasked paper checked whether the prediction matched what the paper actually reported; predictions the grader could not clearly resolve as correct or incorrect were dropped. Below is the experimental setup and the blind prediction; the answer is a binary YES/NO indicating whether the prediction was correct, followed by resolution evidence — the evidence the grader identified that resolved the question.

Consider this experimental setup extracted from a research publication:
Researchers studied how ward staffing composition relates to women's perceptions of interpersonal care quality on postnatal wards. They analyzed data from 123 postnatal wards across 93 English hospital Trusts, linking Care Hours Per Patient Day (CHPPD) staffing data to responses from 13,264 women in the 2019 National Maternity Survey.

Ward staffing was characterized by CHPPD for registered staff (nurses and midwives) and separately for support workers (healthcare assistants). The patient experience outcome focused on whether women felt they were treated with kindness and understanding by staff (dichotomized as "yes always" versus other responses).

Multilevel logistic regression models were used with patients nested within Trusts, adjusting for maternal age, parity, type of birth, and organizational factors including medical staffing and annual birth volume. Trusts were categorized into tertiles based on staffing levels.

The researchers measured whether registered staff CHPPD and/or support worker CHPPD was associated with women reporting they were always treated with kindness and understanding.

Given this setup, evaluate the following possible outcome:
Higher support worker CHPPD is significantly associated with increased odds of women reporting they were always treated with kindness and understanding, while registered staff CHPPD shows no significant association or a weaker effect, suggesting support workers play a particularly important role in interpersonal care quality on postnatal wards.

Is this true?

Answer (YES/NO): YES